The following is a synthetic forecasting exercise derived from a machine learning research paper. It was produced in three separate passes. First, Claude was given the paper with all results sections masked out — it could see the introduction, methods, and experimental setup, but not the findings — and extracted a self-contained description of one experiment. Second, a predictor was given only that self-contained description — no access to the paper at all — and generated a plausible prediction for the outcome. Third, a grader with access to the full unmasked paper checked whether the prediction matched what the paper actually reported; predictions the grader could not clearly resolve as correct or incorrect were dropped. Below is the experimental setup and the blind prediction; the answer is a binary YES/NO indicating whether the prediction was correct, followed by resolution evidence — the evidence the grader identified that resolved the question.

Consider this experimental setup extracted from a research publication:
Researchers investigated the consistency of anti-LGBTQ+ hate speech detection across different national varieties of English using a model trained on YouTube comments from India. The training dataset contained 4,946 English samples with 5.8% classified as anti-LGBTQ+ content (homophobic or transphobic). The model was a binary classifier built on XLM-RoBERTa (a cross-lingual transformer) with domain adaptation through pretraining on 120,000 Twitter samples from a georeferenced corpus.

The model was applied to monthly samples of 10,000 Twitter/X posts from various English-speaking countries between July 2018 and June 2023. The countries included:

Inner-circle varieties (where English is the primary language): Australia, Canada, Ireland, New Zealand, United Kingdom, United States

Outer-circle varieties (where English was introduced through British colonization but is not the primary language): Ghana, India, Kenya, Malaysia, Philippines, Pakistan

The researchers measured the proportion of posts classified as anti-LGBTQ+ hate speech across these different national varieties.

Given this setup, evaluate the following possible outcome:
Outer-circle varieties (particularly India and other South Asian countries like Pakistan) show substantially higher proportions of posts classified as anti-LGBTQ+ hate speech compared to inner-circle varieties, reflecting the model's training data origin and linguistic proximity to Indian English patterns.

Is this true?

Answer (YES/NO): YES